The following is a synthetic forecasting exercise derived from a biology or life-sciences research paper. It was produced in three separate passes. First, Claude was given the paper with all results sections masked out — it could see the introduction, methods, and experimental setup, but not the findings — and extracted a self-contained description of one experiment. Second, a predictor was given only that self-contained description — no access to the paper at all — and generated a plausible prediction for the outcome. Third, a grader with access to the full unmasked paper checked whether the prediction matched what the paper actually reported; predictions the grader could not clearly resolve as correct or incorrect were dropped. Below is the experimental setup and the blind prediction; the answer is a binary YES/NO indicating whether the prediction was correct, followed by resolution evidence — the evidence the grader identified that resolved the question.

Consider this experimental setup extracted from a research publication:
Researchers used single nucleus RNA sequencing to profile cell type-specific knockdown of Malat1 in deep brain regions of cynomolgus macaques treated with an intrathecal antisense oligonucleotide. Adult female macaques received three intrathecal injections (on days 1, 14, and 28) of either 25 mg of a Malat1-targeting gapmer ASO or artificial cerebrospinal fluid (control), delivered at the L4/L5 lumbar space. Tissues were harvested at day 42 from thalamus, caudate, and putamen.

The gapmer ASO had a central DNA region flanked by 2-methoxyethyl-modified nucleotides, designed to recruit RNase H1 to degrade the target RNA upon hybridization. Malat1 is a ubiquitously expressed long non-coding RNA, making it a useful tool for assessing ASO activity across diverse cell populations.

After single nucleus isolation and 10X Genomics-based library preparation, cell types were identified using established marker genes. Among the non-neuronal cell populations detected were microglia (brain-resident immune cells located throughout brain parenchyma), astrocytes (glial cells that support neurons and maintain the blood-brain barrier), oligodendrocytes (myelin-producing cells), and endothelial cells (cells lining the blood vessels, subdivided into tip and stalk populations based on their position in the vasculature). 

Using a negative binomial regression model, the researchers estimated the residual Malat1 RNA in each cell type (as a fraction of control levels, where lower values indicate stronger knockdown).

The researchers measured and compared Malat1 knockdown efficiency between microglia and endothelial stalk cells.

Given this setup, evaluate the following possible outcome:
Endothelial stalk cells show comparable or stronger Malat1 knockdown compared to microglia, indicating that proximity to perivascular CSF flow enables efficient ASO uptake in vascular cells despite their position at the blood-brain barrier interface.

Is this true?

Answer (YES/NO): NO